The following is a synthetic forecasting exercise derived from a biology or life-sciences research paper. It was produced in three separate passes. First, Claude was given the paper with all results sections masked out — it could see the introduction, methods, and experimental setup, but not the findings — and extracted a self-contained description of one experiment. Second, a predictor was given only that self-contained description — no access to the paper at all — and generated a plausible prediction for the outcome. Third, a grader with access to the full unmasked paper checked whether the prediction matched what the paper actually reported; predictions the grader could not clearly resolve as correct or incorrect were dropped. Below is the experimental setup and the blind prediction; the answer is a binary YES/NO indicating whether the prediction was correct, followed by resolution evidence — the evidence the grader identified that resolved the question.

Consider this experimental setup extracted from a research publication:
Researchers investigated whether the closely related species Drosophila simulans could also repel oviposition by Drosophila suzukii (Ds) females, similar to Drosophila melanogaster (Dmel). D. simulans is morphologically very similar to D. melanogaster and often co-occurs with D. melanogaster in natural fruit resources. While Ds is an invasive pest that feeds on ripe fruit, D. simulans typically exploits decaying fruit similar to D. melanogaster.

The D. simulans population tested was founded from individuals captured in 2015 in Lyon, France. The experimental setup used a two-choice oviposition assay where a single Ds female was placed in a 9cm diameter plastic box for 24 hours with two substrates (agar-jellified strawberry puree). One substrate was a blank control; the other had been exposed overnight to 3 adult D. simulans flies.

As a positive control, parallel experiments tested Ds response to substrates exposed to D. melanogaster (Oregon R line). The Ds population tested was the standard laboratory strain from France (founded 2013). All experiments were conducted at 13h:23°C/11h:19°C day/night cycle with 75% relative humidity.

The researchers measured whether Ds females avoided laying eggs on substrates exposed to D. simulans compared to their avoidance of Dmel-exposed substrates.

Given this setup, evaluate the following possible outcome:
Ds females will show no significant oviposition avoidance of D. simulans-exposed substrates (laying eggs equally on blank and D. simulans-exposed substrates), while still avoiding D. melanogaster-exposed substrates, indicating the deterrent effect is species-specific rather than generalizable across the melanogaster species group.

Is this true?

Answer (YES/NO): YES